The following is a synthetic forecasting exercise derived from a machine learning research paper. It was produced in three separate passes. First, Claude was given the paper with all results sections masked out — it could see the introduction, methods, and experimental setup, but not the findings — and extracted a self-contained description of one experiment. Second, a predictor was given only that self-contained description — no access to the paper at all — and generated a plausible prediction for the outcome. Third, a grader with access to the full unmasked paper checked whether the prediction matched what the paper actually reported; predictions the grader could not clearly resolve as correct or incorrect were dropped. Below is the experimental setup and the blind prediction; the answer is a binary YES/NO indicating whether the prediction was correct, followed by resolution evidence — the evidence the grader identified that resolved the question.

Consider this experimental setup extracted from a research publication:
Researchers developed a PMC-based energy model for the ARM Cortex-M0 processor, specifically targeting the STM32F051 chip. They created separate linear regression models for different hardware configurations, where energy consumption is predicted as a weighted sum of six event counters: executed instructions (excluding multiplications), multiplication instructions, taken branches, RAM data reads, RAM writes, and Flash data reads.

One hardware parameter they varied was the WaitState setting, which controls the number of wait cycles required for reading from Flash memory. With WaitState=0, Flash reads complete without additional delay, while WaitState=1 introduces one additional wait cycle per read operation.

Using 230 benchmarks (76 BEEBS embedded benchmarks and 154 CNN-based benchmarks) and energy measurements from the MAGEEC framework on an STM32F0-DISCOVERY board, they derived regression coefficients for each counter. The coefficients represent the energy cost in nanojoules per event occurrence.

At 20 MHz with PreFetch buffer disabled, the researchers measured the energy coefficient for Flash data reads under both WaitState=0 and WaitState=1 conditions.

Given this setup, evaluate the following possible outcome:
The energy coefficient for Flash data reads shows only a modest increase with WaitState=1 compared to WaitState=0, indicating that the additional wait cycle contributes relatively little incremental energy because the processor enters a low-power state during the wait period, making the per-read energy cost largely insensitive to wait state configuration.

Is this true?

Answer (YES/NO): NO